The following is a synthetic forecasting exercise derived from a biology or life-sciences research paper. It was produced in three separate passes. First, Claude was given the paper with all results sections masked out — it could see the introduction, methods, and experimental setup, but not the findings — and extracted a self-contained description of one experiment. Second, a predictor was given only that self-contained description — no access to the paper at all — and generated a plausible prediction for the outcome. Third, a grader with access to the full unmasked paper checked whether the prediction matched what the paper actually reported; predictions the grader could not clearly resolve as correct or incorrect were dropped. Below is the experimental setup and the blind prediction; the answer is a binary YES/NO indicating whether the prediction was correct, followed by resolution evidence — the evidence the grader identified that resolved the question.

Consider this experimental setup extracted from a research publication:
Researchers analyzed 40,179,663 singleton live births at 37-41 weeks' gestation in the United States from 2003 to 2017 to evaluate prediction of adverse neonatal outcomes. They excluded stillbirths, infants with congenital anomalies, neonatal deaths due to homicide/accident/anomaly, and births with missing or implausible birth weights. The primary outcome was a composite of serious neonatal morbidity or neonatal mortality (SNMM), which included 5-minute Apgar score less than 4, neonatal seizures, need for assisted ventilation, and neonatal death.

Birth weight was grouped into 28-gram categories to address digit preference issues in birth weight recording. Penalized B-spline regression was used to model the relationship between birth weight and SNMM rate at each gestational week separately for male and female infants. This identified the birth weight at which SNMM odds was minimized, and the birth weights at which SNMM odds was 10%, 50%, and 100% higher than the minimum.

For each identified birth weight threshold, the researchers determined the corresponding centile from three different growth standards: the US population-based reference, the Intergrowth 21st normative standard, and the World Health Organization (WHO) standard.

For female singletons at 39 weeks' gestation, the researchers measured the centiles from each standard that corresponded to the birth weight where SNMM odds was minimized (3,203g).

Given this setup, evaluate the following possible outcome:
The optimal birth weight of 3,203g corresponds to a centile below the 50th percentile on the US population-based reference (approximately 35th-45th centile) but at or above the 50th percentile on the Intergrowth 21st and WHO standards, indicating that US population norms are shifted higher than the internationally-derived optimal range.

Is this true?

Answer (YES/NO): NO